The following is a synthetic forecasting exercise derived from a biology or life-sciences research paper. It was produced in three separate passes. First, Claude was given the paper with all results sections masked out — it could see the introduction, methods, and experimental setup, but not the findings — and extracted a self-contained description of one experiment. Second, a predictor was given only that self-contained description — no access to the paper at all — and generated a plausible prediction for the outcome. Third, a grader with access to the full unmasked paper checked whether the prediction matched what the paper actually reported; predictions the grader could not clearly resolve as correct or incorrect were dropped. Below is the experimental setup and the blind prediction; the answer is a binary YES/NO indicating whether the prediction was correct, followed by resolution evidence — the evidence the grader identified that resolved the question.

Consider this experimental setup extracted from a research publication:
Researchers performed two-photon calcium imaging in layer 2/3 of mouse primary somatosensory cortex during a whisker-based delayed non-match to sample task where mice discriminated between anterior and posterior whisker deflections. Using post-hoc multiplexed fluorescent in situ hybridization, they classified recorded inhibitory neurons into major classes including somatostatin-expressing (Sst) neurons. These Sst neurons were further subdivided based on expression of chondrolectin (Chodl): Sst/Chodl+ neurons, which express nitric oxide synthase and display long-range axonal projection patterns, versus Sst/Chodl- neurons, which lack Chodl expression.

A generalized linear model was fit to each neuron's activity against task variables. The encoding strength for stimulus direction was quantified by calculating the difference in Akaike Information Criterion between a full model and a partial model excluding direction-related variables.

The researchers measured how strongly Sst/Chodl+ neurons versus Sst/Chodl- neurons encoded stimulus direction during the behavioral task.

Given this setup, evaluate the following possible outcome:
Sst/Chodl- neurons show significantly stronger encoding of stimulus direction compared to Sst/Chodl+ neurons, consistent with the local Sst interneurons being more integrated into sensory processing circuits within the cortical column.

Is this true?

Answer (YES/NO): YES